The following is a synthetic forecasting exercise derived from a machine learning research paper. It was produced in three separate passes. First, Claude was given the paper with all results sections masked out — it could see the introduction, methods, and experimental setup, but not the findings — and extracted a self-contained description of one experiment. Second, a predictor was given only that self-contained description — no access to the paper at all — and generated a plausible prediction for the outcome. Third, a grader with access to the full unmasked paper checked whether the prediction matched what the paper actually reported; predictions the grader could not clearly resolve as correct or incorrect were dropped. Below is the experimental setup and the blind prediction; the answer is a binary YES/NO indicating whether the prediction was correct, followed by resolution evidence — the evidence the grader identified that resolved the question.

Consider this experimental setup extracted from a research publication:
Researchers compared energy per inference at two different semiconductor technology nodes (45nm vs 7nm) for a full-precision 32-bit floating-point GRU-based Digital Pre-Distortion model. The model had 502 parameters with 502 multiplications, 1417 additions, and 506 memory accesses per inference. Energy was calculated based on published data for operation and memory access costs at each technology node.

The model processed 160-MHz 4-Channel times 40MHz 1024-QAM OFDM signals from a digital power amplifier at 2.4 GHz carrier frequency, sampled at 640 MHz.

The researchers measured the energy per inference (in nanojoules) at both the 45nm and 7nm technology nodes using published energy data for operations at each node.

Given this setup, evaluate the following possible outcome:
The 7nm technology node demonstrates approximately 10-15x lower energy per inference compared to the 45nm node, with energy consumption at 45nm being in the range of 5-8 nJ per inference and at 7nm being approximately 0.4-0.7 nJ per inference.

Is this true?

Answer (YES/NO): NO